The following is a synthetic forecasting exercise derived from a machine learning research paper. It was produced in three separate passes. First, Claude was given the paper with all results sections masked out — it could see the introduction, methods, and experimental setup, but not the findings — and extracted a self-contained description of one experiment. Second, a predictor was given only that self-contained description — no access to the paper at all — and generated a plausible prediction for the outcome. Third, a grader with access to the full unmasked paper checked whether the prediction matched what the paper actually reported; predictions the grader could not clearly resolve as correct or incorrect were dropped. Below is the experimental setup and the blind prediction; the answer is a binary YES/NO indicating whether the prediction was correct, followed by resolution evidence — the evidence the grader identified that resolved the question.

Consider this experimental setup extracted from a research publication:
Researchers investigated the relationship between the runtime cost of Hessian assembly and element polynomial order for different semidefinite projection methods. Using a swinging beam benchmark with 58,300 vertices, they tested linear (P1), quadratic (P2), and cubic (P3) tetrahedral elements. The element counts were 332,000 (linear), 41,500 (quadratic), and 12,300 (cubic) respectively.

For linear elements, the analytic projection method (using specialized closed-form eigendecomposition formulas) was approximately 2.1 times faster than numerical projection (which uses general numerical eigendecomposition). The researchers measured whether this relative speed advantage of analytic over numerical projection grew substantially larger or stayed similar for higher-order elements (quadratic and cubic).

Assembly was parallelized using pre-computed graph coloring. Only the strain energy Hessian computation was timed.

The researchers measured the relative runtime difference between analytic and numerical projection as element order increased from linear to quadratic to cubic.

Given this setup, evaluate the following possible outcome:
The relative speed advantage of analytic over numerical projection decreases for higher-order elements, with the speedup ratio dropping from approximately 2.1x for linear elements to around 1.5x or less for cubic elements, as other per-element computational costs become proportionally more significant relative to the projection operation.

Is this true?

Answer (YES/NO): NO